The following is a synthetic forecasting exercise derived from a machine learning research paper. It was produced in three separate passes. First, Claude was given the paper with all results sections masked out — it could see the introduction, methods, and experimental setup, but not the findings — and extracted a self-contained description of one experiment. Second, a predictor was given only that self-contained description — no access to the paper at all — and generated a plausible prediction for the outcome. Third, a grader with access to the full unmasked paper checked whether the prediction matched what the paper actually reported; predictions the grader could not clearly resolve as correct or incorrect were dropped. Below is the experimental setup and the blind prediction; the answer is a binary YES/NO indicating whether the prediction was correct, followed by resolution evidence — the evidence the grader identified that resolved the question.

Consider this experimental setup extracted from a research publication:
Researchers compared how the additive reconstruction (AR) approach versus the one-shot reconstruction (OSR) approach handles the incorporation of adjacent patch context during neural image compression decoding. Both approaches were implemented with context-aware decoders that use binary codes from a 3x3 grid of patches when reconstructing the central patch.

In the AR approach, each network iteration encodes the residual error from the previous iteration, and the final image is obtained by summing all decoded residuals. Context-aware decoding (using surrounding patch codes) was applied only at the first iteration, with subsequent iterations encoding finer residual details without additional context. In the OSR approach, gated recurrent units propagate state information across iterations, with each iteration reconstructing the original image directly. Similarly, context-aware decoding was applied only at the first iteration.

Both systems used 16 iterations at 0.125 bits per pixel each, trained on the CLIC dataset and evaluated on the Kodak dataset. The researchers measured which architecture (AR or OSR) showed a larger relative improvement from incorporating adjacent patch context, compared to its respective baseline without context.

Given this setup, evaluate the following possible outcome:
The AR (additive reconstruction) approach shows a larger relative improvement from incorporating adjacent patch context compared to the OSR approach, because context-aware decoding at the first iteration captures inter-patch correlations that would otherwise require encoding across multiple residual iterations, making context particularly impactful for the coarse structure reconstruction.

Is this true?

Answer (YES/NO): YES